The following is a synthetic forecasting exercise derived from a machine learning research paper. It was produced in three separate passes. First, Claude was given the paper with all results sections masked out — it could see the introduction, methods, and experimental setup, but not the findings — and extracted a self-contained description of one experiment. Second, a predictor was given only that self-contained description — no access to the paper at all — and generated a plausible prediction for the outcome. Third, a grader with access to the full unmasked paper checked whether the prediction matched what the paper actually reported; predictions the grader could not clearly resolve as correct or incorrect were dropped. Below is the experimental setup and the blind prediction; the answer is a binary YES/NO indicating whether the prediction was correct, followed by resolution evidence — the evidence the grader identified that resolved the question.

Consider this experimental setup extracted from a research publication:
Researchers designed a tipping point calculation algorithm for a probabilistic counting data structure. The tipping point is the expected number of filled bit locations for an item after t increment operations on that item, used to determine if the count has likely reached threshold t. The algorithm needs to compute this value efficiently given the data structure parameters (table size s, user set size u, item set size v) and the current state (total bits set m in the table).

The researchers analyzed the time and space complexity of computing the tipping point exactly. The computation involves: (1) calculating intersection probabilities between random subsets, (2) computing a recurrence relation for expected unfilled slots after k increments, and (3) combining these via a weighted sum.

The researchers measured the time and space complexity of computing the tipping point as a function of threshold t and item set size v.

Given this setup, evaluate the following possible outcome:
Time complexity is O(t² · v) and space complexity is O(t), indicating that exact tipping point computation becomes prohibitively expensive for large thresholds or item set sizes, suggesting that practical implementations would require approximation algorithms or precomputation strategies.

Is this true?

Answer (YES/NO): NO